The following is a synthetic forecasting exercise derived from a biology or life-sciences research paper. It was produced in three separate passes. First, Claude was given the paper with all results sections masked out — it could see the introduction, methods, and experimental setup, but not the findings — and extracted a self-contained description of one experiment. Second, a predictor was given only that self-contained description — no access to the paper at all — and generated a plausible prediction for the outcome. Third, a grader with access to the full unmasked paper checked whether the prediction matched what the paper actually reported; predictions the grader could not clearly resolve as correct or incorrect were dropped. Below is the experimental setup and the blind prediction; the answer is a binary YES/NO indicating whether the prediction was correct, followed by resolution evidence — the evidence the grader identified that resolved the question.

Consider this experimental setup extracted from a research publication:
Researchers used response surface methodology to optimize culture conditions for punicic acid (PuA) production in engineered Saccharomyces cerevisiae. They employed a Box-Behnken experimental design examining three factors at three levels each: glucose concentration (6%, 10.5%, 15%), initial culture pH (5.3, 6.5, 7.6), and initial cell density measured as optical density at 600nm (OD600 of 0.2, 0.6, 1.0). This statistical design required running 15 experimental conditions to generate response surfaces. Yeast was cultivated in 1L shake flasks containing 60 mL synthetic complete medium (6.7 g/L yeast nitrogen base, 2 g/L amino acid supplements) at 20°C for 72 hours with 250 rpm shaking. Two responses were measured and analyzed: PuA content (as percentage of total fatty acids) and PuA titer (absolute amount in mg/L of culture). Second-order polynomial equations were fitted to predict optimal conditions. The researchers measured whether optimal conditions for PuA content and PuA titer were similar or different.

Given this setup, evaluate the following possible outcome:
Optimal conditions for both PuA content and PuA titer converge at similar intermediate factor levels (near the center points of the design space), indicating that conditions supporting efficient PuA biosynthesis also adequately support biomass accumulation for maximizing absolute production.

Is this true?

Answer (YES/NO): NO